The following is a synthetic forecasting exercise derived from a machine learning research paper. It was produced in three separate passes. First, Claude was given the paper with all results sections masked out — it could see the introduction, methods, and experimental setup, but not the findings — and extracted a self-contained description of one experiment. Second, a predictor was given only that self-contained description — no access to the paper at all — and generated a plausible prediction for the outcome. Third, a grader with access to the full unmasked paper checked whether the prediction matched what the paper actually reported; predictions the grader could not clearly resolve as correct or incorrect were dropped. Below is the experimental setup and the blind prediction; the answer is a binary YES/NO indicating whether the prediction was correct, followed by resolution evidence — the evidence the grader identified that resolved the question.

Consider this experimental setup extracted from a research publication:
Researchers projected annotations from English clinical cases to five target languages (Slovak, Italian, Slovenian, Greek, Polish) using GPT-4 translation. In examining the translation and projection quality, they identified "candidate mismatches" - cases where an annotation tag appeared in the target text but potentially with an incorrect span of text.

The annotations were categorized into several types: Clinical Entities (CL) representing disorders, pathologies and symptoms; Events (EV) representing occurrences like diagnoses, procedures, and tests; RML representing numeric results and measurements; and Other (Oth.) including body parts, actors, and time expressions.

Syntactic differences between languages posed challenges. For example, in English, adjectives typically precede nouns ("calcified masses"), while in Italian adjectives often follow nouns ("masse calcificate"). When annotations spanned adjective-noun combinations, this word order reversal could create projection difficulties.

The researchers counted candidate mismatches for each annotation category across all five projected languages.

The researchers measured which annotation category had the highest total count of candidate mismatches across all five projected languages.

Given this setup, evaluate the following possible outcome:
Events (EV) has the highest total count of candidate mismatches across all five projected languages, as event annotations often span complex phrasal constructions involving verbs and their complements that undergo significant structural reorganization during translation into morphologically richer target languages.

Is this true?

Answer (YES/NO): YES